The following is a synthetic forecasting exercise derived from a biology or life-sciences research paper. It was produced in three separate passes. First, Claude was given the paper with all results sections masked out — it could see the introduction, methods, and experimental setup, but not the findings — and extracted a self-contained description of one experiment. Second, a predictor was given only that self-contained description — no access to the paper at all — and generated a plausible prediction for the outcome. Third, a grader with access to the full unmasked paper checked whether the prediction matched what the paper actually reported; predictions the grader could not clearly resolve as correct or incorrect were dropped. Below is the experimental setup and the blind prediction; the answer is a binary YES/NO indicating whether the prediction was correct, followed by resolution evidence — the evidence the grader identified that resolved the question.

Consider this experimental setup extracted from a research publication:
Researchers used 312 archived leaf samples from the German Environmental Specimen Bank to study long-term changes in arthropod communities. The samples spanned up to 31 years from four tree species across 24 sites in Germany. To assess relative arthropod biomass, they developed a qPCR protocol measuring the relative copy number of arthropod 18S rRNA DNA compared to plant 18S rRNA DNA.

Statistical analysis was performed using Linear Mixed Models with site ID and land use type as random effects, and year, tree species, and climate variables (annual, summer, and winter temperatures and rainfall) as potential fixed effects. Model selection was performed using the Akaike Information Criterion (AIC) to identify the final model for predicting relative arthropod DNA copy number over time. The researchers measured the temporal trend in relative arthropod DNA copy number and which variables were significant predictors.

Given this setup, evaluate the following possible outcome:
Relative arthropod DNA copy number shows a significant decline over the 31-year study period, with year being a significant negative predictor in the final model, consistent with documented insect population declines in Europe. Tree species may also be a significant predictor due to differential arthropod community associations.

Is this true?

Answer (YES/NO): YES